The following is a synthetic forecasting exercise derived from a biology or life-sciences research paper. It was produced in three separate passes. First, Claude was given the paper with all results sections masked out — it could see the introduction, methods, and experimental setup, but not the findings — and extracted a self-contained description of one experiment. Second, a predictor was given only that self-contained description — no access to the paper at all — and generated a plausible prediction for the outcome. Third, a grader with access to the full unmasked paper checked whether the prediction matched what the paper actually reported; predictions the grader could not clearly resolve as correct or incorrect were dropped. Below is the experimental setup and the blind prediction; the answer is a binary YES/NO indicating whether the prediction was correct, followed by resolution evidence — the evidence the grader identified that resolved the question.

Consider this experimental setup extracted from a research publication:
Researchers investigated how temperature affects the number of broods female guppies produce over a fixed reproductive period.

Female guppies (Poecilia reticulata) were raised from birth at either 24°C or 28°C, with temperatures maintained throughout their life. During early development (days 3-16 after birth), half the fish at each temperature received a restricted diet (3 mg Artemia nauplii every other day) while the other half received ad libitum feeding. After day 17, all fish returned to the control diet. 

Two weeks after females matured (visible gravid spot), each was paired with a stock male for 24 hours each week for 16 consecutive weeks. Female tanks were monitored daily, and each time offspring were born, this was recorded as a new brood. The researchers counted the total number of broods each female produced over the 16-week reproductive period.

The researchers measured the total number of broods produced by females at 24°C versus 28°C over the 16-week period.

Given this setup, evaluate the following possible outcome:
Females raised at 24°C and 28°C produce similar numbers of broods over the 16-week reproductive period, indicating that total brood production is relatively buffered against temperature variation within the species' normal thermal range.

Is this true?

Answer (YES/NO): NO